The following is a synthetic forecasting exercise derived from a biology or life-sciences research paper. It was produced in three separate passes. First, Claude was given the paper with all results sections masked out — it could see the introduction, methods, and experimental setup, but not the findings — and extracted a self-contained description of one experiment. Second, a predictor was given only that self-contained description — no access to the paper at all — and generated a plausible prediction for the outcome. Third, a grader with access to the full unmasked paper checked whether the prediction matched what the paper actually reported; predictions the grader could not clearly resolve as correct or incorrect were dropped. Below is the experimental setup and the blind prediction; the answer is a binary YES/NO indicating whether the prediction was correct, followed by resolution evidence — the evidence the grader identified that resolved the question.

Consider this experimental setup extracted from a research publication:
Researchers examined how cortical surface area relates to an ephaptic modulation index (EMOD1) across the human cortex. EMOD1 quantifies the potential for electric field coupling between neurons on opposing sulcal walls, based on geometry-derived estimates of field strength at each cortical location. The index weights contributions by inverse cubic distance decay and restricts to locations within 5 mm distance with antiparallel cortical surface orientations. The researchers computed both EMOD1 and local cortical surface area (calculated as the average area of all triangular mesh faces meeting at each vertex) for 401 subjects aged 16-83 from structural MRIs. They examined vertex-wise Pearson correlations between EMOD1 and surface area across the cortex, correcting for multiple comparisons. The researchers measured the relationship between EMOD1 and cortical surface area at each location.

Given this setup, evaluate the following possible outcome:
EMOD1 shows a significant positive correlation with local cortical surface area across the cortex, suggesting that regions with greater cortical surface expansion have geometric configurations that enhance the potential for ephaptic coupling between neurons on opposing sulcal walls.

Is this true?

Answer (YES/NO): YES